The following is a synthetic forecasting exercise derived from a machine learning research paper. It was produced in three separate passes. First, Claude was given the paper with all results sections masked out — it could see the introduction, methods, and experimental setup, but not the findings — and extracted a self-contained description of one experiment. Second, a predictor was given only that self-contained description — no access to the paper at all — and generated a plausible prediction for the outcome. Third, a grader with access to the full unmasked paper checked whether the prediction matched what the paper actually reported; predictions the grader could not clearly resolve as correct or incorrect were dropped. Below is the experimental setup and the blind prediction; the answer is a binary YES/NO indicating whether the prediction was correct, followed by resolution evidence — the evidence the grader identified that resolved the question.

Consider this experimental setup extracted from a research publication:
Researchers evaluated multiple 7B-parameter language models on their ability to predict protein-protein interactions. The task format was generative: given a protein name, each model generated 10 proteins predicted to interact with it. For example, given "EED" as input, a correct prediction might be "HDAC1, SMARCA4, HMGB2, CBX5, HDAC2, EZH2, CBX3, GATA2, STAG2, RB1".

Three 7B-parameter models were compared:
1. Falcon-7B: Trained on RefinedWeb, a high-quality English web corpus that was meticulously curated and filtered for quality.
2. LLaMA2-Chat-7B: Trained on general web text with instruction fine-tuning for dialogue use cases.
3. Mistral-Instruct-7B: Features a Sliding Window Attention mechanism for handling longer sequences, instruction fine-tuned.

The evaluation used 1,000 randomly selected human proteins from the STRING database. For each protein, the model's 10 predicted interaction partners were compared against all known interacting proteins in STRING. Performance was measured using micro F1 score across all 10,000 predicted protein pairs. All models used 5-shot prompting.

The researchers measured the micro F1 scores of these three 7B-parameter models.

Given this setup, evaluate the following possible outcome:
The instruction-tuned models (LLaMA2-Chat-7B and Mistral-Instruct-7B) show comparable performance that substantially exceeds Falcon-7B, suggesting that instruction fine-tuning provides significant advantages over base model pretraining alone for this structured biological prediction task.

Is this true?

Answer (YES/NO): YES